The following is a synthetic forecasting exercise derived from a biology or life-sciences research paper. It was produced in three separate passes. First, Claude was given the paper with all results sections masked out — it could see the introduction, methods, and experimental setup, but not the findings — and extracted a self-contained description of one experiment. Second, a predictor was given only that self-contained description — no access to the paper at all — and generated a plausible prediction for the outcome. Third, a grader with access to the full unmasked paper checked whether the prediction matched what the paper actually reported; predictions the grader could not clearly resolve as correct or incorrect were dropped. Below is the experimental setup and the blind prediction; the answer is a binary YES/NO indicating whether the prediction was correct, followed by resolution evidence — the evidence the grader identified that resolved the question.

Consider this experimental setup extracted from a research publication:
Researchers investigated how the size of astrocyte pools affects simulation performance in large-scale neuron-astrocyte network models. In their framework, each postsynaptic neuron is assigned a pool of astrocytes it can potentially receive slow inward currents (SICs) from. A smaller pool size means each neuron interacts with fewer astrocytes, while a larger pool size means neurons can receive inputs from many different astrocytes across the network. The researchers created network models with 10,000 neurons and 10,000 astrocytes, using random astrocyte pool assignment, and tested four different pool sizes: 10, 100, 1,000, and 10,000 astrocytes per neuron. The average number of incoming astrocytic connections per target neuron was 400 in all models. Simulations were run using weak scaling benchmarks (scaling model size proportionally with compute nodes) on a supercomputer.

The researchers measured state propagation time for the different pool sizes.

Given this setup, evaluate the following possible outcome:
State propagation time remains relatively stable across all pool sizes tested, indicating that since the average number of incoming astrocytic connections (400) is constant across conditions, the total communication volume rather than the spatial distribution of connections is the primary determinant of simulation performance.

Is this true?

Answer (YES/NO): NO